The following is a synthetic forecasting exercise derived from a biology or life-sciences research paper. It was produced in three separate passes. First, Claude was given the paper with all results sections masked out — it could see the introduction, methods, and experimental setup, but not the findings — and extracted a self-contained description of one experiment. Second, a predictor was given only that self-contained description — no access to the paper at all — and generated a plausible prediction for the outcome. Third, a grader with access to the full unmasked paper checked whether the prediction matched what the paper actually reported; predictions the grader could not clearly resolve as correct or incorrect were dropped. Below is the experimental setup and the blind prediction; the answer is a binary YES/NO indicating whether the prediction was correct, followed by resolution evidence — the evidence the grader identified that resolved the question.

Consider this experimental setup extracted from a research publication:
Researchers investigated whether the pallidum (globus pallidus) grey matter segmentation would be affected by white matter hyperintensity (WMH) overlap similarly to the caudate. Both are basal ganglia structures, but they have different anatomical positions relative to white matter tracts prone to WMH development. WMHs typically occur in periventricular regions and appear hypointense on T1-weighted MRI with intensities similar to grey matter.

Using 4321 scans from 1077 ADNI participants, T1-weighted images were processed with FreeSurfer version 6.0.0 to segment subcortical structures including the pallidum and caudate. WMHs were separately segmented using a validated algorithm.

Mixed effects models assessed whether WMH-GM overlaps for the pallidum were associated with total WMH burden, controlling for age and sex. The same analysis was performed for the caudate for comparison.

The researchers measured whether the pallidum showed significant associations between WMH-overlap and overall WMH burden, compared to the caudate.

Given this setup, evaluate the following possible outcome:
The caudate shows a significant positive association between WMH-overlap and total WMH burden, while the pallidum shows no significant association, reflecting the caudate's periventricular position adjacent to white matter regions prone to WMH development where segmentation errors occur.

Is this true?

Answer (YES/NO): NO